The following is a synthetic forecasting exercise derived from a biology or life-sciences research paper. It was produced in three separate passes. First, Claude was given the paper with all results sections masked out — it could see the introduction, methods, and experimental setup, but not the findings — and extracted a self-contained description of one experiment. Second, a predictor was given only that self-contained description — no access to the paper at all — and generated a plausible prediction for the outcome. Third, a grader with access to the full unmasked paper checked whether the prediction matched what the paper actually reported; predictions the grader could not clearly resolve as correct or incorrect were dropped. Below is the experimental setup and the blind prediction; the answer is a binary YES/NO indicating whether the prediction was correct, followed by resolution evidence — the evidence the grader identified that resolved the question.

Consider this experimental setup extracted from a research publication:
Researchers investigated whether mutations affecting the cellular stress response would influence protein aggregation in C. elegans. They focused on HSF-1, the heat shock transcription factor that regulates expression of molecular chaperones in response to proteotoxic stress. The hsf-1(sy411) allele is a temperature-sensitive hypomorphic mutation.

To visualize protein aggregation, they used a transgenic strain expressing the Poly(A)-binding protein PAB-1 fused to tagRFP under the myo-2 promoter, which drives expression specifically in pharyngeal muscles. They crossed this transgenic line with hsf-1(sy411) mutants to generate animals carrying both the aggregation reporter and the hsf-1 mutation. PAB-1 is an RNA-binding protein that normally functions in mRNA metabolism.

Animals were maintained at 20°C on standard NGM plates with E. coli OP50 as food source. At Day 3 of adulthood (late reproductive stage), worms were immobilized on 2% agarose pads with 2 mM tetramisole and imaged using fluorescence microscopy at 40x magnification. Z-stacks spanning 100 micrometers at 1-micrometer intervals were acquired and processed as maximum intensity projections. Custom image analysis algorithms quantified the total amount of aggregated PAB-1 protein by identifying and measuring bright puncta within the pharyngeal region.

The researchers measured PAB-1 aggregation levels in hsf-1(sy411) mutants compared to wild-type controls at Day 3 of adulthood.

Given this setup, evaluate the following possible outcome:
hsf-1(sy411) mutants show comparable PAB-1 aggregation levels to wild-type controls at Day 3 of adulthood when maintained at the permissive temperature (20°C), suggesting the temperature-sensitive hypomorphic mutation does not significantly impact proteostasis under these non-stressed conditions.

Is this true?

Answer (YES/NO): NO